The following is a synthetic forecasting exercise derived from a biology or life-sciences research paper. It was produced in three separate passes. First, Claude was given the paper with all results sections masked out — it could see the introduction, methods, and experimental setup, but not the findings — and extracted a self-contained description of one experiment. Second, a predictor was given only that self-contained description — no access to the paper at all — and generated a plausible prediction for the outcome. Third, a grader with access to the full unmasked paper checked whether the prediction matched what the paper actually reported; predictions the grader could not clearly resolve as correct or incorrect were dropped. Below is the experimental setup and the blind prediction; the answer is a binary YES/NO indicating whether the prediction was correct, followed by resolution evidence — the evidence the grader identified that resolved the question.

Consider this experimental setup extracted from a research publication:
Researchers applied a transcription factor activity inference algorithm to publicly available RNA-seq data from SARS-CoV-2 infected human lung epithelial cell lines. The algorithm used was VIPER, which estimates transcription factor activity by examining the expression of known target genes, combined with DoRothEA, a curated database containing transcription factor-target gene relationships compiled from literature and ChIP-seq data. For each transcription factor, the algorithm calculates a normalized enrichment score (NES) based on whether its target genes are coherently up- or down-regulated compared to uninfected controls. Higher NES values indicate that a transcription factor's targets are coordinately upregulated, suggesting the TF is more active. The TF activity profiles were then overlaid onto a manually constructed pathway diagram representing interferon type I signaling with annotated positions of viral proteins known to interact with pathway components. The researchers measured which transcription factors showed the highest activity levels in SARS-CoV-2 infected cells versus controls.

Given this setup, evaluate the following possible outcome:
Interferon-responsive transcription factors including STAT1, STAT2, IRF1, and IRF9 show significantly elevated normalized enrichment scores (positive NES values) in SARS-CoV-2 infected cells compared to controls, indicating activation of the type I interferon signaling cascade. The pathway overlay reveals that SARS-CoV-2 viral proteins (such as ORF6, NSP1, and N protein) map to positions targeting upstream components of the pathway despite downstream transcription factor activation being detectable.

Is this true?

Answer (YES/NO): NO